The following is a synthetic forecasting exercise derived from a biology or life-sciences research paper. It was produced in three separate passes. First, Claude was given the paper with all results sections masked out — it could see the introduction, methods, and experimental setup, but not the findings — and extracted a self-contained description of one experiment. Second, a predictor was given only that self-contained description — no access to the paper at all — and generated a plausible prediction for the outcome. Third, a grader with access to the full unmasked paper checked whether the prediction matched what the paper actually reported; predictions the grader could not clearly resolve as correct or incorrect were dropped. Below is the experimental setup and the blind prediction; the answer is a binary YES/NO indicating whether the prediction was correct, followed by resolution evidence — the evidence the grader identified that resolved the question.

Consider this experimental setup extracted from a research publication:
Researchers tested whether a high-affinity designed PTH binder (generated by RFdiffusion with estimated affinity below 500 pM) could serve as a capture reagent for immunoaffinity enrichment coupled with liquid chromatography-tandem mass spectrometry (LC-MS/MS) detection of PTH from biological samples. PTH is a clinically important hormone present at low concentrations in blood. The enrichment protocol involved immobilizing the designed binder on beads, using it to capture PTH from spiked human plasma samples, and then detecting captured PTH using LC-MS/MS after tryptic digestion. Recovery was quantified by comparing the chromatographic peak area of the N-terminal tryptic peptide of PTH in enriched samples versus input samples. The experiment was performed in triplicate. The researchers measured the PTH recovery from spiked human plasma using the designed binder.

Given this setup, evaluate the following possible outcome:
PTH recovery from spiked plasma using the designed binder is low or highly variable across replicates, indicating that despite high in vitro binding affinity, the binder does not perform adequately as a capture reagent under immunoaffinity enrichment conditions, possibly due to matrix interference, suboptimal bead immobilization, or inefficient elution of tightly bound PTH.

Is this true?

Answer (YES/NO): NO